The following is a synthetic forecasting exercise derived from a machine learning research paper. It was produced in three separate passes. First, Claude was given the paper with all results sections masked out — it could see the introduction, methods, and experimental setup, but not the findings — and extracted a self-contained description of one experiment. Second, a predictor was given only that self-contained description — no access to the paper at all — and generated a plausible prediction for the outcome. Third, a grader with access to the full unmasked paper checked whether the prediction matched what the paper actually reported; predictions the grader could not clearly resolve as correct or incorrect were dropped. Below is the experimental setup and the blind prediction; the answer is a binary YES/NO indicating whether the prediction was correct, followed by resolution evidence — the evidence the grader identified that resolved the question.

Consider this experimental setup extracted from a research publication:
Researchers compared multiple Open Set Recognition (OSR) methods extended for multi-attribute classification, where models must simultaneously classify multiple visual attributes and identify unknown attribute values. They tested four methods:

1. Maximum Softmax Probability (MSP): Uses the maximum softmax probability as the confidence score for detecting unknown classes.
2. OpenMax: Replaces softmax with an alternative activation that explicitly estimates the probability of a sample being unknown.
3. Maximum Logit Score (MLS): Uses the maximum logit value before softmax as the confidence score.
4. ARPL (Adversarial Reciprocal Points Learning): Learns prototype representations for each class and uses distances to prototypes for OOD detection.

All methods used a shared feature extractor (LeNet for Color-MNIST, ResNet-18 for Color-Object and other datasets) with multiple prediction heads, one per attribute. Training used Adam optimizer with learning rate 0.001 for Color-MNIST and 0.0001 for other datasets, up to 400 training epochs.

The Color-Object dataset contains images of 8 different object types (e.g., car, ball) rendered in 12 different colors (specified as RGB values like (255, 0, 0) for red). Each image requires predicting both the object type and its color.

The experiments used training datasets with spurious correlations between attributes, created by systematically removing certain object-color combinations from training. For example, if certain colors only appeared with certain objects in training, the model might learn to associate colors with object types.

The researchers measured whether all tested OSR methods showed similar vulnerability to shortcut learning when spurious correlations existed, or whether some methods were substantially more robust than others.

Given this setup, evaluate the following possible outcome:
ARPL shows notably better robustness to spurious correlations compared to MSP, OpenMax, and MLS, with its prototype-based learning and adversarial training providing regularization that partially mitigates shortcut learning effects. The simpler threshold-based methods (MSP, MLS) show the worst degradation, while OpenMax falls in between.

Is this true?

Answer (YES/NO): NO